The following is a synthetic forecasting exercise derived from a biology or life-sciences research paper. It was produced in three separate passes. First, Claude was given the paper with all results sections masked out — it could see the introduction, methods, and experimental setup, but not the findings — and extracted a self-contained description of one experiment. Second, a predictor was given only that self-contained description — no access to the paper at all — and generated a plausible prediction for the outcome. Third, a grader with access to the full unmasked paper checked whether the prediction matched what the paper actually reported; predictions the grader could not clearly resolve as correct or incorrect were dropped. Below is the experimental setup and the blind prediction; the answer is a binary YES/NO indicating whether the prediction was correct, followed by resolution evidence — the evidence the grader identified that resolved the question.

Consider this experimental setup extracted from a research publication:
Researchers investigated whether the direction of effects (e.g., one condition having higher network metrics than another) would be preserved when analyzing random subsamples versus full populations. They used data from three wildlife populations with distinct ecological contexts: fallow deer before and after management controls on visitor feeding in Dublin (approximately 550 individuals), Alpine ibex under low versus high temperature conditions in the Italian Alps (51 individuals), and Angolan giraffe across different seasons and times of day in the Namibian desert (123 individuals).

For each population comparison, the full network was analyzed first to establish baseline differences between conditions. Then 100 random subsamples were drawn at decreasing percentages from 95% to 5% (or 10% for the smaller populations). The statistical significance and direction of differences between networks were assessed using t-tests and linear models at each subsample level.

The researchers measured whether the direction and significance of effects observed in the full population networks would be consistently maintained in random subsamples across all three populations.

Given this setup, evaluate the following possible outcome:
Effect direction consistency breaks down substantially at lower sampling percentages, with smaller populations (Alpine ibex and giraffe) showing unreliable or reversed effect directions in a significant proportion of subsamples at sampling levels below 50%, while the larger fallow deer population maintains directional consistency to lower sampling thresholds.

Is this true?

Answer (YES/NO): NO